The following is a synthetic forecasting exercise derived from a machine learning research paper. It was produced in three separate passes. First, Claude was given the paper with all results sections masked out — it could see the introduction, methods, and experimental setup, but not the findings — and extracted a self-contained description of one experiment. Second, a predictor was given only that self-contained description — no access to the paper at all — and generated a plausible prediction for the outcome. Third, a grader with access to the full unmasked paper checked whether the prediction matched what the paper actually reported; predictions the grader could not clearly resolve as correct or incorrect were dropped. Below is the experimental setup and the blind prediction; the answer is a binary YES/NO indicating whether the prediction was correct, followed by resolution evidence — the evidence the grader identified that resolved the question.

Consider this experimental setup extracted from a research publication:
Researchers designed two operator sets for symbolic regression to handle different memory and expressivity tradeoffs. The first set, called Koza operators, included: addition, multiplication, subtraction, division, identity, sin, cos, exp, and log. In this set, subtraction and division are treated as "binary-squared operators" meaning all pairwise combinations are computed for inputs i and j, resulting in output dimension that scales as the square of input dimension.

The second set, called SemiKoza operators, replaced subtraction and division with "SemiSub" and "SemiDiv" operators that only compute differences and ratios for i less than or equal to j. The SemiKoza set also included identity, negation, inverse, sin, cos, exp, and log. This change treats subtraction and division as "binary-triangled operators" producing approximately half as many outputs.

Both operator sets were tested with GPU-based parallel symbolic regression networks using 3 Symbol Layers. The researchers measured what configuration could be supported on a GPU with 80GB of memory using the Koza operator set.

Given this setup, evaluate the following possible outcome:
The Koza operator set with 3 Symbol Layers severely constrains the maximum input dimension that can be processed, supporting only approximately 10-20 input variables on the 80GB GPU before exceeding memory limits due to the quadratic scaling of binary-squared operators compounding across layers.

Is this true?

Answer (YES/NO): NO